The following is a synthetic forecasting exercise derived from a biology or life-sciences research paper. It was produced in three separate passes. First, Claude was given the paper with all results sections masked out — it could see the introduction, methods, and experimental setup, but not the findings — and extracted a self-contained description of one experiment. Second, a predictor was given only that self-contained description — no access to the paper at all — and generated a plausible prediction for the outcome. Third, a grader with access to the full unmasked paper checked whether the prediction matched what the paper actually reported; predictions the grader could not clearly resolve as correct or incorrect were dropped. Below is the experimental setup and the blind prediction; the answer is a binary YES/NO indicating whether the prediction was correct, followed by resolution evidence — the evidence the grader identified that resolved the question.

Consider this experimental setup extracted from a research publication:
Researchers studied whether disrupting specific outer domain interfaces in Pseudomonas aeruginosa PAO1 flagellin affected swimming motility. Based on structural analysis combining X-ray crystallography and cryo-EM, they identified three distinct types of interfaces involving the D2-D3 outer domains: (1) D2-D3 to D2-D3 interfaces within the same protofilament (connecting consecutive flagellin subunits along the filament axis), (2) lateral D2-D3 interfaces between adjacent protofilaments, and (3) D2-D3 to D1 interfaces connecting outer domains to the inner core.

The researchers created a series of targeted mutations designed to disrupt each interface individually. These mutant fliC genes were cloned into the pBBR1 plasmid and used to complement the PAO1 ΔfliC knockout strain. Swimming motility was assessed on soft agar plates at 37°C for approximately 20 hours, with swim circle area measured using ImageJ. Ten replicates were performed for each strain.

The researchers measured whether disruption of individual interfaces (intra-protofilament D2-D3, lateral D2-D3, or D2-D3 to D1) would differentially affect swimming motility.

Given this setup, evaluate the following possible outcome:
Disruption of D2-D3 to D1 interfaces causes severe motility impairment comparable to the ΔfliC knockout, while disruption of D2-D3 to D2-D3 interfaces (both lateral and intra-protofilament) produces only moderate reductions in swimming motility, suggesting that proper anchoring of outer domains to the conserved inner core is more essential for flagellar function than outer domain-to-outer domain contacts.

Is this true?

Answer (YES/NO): NO